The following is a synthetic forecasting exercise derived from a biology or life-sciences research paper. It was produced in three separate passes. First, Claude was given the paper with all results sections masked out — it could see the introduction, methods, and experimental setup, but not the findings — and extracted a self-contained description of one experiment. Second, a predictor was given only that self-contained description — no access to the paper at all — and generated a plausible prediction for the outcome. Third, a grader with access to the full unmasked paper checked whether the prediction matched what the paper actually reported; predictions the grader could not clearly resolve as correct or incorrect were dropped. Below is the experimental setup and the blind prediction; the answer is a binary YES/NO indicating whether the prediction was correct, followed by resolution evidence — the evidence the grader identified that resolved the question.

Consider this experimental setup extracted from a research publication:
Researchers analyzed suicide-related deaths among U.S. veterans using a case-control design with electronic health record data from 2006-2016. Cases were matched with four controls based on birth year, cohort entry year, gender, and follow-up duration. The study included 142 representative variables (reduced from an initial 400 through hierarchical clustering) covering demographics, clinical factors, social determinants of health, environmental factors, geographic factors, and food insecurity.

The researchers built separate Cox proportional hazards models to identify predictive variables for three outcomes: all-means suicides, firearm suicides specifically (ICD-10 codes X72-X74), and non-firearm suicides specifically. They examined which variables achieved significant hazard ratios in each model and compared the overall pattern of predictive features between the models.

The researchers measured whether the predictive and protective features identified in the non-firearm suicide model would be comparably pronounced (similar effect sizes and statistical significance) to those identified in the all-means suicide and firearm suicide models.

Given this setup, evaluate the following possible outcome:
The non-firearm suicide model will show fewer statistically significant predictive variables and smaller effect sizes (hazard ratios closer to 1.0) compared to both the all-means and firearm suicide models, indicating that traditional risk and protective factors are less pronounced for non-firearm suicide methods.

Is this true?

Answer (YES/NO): YES